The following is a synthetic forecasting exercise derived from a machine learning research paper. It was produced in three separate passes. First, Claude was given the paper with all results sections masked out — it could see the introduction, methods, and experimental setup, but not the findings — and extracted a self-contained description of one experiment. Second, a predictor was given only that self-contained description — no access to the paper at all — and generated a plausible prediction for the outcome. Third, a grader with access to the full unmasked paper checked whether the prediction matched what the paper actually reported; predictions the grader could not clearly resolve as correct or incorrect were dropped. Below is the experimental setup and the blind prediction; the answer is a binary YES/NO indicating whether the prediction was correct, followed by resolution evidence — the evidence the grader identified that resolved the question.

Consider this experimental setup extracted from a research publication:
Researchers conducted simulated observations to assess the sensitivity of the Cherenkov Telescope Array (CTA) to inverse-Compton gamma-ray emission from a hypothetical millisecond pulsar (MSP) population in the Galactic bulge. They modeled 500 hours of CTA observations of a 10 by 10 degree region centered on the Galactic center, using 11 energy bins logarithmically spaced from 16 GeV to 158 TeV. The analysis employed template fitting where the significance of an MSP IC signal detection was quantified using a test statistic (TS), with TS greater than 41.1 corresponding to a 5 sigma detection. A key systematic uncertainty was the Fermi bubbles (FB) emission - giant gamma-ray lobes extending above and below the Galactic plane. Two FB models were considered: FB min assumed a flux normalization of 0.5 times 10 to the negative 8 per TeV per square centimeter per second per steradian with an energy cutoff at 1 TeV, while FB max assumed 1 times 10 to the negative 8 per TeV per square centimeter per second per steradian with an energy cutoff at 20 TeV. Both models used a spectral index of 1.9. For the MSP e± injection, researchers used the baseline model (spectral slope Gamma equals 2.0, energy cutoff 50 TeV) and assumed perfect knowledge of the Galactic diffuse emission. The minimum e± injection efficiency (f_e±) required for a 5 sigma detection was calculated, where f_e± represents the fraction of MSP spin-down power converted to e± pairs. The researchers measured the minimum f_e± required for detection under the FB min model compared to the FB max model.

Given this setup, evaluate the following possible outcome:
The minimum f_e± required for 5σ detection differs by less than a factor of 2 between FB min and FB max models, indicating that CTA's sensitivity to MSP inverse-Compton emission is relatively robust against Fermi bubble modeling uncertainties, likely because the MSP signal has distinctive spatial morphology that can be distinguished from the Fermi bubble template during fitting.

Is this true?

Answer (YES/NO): NO